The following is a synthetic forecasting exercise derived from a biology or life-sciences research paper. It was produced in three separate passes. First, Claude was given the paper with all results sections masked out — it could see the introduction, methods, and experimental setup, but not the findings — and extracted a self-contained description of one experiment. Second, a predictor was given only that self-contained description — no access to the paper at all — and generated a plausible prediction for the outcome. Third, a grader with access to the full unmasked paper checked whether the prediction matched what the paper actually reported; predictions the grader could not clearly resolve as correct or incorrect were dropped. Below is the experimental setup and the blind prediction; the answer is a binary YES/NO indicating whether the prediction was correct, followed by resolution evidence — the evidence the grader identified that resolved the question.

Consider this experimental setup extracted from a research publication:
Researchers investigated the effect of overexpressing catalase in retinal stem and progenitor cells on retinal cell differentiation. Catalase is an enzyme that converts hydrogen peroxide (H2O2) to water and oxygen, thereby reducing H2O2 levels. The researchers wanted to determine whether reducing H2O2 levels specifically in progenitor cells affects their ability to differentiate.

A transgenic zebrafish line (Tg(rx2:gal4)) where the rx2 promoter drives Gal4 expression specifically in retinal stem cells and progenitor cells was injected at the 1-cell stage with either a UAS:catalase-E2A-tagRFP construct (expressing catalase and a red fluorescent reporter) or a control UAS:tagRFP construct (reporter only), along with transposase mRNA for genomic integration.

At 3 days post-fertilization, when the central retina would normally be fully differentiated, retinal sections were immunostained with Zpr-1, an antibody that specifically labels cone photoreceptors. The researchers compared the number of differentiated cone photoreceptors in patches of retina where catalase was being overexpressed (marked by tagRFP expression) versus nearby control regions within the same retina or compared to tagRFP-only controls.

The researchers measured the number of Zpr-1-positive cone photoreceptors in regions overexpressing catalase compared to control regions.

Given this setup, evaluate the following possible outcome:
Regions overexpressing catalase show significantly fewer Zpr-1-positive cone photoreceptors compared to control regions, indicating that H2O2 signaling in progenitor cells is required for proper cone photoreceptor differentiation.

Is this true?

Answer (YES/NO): NO